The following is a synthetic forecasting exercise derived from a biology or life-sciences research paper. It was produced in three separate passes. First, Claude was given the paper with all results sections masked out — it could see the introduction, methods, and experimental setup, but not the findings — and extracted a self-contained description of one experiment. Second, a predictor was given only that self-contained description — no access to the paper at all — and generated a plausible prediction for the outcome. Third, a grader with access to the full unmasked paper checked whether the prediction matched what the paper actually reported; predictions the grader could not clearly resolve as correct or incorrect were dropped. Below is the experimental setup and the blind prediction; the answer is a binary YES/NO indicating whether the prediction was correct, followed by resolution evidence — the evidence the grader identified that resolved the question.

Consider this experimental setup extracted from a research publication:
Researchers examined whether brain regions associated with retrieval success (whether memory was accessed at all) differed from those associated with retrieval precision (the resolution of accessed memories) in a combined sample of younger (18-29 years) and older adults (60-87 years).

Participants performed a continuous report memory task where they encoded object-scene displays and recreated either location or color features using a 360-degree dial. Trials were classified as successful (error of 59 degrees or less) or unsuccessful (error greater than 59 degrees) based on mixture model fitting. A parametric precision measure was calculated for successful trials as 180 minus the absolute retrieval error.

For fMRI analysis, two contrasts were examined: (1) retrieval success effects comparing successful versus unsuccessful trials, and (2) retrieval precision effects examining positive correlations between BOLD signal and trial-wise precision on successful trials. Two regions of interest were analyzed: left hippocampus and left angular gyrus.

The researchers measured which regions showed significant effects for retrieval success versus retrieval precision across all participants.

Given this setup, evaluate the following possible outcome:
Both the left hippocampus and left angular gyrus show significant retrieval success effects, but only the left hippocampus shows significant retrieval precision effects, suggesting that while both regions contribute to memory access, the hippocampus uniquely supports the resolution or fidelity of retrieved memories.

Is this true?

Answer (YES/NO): NO